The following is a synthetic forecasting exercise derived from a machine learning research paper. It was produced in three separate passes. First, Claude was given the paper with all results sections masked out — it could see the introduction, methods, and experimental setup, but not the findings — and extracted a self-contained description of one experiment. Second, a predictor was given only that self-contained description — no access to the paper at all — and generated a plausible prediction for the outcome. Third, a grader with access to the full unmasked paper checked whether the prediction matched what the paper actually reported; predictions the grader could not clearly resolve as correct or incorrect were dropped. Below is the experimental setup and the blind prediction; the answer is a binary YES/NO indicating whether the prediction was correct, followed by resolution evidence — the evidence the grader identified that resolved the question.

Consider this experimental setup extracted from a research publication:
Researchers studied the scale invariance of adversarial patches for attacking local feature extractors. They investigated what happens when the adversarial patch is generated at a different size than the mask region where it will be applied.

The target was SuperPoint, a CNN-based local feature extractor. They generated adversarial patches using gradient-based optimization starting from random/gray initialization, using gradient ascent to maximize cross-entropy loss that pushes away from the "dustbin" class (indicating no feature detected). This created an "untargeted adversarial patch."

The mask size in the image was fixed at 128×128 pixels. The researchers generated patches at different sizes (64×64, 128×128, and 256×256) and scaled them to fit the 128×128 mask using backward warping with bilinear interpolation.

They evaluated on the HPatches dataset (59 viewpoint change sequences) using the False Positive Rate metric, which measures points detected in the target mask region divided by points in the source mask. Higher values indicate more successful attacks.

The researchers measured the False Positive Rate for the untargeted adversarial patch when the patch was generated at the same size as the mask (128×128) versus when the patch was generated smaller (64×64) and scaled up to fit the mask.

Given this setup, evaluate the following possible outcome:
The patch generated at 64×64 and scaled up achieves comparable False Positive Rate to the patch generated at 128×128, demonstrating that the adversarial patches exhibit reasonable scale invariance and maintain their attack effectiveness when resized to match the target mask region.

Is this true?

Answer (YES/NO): NO